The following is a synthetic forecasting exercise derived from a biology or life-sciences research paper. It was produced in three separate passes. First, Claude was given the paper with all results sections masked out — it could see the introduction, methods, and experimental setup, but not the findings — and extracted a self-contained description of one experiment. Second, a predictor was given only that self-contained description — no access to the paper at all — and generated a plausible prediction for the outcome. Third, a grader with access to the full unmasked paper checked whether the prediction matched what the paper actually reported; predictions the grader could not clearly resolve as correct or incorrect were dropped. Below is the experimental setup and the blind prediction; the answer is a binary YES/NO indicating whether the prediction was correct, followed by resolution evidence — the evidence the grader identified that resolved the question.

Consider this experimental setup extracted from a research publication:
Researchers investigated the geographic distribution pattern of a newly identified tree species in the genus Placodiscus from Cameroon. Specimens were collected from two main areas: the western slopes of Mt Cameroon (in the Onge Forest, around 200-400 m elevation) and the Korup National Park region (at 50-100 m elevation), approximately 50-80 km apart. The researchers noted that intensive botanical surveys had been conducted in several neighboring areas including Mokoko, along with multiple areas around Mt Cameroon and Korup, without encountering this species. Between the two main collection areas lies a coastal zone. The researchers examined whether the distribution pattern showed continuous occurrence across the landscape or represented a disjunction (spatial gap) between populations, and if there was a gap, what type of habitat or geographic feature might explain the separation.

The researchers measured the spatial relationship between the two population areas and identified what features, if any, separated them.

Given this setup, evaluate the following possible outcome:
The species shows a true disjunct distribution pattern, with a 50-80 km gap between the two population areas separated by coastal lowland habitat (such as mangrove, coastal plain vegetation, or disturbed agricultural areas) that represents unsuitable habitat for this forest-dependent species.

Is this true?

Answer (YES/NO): YES